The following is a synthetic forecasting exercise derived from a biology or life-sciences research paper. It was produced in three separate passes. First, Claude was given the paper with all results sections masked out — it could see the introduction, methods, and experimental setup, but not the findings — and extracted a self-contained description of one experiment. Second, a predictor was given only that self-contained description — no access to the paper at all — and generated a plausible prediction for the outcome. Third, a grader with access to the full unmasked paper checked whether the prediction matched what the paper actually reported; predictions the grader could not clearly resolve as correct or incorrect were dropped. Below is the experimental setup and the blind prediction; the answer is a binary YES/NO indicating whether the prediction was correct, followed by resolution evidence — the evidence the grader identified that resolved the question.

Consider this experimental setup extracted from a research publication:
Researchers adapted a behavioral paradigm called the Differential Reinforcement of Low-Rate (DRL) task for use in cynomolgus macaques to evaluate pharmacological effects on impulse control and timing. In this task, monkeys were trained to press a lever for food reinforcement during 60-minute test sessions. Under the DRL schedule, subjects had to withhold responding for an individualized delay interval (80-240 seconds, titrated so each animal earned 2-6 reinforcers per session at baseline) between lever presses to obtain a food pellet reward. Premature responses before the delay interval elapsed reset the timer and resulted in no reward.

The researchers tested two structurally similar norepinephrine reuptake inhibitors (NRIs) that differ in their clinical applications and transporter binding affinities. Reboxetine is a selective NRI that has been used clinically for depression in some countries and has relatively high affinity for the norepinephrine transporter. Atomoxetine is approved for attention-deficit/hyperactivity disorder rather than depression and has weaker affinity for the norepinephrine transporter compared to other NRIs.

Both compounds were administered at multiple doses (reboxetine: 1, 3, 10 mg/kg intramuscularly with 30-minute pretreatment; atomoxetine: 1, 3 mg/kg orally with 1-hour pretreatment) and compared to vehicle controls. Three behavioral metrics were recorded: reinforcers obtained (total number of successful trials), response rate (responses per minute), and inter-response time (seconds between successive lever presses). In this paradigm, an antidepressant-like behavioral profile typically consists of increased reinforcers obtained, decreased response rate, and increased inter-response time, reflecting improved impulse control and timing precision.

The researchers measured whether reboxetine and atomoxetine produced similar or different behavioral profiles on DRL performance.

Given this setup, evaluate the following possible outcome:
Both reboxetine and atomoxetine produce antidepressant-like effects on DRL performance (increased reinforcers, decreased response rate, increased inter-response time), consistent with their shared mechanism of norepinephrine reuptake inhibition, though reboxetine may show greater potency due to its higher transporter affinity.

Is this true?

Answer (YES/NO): NO